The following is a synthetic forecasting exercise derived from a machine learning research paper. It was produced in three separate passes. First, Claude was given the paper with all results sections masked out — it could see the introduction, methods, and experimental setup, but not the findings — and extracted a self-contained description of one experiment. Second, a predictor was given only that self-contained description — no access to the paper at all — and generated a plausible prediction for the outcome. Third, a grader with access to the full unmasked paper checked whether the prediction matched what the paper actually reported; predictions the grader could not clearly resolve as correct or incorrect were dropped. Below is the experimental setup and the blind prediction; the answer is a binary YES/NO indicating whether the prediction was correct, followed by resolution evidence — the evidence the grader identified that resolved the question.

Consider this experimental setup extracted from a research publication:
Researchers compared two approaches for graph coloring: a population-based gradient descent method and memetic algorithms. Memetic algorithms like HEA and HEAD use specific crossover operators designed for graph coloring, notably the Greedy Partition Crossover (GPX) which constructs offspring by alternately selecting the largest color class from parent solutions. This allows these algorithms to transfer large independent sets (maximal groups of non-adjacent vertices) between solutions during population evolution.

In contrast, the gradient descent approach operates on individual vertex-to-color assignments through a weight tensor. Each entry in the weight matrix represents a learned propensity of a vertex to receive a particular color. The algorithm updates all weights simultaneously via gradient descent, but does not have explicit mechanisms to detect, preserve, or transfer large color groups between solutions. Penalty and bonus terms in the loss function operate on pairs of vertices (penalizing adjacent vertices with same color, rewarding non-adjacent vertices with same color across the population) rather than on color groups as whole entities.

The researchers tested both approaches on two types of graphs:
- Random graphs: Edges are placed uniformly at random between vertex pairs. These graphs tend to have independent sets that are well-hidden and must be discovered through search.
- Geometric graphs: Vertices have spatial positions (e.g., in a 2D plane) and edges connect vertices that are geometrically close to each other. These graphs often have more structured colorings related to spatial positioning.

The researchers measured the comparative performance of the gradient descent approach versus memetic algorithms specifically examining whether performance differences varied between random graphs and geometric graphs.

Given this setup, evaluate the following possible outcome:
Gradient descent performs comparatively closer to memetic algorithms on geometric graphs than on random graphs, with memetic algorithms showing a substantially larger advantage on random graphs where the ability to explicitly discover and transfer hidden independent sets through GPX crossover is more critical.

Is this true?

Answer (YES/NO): YES